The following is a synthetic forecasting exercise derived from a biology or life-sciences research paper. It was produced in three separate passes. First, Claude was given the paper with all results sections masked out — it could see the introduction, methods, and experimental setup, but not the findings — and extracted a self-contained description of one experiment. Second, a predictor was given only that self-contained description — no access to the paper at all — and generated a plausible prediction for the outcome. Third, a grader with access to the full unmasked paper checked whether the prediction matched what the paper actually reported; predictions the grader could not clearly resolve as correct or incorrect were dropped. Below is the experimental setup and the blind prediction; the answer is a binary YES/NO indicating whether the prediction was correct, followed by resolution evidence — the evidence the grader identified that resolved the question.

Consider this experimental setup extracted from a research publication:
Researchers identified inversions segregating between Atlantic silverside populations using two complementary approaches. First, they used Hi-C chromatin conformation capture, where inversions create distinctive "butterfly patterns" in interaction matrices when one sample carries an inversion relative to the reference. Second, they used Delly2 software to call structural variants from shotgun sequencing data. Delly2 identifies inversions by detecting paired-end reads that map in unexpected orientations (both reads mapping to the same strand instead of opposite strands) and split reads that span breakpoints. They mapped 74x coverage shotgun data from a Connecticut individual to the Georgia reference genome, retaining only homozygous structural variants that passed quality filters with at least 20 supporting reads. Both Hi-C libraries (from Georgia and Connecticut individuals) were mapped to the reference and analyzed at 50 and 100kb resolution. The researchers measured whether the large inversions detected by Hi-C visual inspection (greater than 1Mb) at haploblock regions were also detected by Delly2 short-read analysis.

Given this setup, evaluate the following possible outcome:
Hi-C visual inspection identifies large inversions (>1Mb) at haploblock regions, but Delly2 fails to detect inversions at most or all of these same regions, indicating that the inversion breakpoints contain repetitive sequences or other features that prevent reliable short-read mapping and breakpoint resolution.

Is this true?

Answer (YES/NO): NO